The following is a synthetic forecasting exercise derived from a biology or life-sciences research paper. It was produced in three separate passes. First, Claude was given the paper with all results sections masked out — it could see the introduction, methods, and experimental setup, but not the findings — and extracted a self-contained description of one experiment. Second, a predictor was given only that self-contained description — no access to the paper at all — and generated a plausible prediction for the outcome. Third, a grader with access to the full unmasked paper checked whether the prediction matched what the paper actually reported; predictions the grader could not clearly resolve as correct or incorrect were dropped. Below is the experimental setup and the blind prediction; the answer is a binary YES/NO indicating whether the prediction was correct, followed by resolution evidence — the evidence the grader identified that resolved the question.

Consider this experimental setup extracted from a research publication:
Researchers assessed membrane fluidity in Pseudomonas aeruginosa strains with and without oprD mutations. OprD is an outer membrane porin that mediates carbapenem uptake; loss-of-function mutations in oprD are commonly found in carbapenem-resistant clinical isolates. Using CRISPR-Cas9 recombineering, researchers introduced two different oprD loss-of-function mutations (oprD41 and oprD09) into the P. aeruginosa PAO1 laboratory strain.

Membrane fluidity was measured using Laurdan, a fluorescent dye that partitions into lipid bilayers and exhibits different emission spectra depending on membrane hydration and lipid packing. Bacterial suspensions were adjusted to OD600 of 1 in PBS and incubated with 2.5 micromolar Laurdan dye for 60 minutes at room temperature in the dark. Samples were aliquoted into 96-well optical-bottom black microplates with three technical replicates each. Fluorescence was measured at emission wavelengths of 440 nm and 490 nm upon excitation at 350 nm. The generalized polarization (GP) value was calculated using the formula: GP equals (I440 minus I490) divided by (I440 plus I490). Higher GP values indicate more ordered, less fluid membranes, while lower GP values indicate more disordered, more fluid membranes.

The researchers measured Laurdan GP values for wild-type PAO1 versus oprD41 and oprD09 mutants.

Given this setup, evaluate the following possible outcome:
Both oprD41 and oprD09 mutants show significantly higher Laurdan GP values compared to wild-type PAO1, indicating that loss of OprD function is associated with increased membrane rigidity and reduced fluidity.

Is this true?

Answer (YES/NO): NO